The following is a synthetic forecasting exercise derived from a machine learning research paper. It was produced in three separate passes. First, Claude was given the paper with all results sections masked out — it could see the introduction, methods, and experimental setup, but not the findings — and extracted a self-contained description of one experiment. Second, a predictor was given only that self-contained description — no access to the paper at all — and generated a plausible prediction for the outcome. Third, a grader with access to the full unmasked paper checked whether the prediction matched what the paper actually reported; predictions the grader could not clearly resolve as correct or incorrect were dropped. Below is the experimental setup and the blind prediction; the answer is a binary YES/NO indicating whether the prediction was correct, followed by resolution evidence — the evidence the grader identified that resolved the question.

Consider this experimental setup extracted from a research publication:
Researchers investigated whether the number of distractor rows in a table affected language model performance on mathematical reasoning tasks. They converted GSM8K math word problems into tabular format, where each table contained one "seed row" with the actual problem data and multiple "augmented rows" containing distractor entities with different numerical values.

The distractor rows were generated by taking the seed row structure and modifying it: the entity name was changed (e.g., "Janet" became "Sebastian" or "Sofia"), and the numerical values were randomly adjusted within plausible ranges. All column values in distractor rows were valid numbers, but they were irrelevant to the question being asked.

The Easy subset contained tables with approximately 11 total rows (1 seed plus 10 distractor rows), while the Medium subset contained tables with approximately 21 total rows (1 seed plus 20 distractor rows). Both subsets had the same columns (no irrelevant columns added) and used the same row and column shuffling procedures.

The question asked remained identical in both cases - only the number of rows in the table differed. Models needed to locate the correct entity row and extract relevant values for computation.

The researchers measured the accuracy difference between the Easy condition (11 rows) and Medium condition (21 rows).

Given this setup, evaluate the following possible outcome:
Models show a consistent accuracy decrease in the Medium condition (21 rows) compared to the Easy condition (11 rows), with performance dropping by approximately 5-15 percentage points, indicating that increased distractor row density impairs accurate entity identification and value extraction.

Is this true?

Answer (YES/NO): NO